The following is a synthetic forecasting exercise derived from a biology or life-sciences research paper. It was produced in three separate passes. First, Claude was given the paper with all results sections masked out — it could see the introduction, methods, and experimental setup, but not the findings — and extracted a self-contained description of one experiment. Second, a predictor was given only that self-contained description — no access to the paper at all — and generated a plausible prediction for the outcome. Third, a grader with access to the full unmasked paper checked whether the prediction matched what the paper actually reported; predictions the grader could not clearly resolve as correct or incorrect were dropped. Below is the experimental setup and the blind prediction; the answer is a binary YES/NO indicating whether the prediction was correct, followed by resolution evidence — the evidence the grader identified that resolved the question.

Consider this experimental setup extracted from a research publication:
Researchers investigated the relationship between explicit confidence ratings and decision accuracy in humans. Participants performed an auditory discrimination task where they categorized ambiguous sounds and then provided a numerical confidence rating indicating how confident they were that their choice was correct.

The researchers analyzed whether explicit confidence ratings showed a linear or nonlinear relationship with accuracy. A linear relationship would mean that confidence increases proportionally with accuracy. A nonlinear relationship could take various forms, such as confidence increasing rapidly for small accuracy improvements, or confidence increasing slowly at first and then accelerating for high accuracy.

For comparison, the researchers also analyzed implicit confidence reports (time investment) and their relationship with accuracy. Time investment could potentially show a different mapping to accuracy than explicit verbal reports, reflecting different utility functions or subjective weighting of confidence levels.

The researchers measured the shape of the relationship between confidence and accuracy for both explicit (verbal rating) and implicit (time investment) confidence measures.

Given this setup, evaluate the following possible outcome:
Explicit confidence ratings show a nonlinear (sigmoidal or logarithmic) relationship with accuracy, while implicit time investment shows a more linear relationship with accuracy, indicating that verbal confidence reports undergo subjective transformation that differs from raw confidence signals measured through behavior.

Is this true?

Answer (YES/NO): NO